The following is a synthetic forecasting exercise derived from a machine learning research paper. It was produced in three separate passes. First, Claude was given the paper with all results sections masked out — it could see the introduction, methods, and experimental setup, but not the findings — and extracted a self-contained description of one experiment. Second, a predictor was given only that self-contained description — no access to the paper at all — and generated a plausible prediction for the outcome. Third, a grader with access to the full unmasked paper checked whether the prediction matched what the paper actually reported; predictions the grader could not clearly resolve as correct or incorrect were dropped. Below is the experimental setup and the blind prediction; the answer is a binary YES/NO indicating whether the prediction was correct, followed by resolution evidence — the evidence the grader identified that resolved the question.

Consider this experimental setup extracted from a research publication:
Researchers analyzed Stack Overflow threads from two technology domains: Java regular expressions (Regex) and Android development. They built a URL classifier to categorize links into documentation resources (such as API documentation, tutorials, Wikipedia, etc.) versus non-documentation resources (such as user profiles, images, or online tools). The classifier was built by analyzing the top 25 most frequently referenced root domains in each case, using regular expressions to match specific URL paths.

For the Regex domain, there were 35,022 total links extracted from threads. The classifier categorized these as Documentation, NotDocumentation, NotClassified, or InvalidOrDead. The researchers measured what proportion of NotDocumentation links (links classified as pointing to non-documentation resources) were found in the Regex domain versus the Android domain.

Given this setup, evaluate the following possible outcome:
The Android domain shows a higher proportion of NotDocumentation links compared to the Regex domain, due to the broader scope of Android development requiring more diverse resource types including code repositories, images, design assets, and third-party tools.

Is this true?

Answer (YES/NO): NO